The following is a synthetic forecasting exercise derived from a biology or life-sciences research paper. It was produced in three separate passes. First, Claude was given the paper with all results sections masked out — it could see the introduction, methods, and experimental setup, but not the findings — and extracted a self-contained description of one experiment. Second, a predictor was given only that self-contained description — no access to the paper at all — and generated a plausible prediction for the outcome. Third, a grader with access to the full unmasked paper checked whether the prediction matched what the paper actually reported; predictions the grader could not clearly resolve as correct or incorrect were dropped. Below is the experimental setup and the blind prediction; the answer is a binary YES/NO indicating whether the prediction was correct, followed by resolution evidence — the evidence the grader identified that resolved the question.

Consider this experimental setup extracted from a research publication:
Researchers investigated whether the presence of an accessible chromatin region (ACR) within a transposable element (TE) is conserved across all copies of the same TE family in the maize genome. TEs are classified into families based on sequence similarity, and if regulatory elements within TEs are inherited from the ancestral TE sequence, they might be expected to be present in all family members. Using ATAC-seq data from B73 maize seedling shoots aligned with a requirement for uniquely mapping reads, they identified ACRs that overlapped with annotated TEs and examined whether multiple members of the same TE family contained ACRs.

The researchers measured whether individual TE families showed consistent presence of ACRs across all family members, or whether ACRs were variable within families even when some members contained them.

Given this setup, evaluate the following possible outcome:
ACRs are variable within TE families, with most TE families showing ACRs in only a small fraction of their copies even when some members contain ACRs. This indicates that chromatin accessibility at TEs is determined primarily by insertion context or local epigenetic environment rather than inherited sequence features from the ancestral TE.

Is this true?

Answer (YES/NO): NO